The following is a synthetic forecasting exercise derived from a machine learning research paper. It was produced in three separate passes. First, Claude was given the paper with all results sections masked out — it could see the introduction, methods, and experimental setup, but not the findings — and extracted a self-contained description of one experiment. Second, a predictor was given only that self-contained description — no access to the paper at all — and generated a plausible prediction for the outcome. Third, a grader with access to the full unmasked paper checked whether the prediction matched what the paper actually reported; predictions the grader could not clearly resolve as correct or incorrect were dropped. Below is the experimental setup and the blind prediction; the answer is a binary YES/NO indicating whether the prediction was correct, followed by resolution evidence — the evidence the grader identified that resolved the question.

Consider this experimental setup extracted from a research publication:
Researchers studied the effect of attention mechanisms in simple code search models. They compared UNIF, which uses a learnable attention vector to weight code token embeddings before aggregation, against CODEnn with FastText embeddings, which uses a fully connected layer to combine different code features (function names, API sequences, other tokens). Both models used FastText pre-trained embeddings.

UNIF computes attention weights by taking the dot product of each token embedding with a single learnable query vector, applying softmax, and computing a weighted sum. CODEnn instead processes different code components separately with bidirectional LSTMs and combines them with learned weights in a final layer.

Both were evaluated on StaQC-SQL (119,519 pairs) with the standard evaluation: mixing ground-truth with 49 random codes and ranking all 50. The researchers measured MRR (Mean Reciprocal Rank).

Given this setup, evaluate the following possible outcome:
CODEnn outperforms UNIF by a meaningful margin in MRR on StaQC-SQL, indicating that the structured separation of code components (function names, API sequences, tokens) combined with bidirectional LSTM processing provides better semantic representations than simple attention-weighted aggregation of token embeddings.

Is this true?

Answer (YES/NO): YES